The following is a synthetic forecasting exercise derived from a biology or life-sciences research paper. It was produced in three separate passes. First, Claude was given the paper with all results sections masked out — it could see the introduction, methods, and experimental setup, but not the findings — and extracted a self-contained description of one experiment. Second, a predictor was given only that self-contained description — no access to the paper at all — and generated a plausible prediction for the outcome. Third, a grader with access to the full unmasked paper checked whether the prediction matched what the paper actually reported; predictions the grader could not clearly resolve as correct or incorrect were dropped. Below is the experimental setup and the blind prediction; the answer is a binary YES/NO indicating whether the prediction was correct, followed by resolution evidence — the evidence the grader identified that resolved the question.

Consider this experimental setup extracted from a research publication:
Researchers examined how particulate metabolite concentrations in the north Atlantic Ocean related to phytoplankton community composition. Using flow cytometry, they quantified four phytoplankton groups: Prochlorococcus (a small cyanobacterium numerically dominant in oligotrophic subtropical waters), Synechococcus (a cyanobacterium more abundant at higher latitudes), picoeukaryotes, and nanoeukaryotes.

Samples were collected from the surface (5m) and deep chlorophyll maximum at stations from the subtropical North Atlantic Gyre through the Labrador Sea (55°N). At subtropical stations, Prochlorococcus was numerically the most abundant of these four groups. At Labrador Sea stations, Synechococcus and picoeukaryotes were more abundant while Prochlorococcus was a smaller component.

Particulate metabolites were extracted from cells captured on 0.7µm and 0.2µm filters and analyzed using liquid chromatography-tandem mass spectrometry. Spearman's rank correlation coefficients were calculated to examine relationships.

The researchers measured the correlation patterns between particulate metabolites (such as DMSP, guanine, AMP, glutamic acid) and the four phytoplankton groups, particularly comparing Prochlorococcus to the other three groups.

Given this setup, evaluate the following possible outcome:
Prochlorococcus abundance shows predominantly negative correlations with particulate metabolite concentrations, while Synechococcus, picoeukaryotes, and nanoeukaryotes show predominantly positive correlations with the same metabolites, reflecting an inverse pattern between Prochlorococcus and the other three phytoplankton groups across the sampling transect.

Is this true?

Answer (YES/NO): YES